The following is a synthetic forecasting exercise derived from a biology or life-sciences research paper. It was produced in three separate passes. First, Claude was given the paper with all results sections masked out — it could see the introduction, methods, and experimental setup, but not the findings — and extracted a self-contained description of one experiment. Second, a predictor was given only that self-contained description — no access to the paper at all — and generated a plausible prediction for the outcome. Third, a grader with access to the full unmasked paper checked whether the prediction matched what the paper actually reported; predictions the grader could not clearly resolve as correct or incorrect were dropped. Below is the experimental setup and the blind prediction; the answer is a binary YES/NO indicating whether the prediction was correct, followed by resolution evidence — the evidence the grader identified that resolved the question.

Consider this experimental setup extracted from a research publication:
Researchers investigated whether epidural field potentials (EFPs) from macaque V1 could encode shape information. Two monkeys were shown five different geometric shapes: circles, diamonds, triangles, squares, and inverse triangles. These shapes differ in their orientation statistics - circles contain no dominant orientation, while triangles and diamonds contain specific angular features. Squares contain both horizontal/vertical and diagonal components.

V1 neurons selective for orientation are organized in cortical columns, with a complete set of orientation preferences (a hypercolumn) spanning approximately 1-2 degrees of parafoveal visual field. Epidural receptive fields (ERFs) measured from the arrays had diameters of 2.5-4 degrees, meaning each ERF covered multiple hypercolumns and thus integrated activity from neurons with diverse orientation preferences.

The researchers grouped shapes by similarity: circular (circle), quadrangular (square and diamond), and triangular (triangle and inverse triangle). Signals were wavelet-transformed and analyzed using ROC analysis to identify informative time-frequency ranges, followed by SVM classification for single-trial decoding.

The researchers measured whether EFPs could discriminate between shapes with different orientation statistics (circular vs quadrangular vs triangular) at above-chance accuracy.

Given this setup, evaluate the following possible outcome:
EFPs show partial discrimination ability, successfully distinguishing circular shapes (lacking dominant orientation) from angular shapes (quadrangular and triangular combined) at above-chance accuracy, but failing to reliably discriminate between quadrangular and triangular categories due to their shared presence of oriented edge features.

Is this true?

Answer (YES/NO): NO